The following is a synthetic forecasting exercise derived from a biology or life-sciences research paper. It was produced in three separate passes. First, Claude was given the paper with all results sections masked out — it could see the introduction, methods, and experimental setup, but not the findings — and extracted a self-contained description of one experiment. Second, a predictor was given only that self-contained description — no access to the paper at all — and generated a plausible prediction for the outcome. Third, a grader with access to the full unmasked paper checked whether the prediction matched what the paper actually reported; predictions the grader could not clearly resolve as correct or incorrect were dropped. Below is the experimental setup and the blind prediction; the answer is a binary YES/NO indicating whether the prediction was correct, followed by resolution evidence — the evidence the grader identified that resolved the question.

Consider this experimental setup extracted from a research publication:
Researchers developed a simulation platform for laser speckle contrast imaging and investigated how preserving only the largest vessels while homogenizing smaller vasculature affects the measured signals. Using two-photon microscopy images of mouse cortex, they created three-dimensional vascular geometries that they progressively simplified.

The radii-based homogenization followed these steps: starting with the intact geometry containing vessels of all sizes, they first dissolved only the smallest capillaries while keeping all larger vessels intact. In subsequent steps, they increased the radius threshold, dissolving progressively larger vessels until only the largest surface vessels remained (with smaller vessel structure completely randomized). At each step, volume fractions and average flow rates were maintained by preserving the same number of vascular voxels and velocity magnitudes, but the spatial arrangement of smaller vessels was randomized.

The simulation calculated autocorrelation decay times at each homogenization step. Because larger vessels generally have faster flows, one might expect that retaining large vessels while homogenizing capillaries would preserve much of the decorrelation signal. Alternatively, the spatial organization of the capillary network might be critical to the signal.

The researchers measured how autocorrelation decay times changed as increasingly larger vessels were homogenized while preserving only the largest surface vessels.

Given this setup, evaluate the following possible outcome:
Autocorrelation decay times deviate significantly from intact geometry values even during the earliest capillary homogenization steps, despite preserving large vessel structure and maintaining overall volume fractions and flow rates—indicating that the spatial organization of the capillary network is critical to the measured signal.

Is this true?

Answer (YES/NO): NO